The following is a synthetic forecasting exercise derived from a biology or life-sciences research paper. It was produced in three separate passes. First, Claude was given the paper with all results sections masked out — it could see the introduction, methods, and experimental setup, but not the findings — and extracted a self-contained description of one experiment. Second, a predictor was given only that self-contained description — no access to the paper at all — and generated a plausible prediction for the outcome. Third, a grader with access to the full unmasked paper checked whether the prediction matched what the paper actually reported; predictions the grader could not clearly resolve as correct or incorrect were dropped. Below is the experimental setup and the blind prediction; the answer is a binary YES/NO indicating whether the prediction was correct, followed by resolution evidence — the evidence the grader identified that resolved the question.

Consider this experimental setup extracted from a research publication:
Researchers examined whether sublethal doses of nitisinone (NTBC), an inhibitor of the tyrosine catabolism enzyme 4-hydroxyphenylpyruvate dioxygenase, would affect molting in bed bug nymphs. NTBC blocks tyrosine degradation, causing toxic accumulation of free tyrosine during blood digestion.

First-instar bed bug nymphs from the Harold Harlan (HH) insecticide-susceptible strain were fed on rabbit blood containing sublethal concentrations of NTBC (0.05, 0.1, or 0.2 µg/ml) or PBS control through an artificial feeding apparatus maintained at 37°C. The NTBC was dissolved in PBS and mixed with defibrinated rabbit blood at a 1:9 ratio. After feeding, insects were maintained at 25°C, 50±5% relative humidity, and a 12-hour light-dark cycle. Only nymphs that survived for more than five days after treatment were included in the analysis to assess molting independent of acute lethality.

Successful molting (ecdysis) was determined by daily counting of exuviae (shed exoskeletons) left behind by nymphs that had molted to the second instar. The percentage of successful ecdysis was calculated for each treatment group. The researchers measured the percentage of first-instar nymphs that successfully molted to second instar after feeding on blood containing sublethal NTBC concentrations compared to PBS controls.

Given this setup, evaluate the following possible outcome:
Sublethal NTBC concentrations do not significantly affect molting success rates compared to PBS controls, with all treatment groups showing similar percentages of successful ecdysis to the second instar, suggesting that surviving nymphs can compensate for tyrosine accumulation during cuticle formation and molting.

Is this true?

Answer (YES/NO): YES